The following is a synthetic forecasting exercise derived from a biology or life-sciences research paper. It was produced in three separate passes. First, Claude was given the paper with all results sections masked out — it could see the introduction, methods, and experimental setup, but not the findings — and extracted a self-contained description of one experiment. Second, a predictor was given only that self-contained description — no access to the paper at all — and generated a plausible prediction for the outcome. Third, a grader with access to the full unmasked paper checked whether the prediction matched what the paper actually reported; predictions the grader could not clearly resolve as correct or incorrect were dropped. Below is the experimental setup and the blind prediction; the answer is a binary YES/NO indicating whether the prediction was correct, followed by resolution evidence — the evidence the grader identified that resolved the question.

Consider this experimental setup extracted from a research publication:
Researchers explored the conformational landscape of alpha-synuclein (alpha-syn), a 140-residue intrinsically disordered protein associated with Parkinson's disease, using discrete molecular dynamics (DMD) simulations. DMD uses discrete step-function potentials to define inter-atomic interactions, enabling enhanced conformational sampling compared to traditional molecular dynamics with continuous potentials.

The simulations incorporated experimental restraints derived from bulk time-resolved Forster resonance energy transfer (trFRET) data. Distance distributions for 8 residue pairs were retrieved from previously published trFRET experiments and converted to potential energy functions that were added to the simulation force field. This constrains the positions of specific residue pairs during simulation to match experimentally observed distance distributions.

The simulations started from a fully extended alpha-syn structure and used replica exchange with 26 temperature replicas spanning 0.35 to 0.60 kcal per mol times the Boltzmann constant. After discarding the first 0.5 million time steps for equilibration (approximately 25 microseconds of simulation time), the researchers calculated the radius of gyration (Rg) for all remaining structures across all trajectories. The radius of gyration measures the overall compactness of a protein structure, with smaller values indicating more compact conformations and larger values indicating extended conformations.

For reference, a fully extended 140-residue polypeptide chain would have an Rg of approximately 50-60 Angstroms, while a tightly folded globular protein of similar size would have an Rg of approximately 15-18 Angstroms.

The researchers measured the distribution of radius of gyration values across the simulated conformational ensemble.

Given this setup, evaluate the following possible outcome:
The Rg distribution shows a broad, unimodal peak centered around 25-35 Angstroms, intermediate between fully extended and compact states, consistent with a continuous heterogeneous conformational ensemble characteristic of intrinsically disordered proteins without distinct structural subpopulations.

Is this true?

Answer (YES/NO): NO